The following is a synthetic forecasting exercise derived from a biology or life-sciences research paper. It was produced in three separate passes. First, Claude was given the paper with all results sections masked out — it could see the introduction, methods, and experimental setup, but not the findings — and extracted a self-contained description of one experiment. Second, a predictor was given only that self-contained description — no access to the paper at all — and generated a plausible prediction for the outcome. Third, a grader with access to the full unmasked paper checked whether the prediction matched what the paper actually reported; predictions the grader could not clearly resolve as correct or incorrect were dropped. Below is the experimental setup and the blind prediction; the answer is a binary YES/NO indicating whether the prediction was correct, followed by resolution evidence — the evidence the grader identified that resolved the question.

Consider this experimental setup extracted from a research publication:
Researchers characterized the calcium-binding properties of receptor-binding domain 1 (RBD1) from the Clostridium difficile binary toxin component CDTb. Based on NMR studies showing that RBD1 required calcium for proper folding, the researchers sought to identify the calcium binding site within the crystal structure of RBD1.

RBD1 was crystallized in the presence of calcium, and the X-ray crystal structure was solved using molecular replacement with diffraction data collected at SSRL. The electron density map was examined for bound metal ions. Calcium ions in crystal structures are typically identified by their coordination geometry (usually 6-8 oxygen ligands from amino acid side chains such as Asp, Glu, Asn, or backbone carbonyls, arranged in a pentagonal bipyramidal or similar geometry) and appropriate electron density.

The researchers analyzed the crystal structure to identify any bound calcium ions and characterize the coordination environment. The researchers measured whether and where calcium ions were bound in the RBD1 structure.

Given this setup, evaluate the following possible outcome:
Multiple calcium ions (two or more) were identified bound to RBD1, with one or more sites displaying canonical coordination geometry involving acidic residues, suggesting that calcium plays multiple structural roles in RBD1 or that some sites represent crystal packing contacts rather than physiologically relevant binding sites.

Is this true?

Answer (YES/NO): NO